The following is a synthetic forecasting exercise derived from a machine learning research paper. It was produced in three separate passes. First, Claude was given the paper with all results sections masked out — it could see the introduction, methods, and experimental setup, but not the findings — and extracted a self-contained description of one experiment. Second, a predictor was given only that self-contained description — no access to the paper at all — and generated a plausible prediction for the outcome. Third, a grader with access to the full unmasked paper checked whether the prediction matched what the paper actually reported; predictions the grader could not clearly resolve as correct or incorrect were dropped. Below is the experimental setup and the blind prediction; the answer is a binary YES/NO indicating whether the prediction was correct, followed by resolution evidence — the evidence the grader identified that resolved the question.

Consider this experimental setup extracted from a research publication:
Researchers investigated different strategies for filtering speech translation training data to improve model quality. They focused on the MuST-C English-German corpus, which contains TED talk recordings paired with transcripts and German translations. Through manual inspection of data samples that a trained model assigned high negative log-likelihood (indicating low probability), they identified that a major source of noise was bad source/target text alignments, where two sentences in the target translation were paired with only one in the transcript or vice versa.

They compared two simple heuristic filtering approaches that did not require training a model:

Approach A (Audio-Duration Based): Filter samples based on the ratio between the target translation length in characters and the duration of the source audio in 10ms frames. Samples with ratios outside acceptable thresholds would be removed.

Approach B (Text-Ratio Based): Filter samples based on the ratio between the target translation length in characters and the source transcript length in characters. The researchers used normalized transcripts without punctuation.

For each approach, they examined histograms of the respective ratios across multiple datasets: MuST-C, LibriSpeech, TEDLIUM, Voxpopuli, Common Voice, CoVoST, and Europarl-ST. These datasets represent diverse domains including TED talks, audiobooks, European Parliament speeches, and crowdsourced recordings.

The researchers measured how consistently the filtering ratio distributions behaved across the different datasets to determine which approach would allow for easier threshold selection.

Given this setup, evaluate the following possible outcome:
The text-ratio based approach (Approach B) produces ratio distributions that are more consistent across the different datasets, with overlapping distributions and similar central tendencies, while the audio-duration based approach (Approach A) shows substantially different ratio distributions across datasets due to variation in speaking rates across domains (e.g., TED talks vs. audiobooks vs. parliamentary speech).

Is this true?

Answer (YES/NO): YES